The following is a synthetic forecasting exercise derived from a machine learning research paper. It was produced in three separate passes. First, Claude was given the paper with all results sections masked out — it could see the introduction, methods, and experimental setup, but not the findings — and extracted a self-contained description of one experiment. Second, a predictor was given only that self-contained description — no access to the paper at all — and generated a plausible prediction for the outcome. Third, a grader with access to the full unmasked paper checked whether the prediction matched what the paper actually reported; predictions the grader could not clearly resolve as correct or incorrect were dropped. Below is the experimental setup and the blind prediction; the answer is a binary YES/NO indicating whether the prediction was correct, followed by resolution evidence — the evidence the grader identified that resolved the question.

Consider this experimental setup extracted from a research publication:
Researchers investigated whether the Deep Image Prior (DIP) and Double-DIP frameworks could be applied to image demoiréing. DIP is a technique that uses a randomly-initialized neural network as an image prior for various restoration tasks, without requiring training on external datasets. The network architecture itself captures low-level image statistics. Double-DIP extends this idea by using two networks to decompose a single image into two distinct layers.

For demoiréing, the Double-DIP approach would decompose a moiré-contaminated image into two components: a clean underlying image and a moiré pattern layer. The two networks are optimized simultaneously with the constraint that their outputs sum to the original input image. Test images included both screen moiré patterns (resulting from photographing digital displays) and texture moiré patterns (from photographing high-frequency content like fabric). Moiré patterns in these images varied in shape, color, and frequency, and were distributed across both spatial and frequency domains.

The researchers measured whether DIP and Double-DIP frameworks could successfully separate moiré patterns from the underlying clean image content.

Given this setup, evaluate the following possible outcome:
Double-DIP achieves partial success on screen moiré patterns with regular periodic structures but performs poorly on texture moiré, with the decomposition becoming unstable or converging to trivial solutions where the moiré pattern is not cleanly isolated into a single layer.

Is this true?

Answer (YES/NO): NO